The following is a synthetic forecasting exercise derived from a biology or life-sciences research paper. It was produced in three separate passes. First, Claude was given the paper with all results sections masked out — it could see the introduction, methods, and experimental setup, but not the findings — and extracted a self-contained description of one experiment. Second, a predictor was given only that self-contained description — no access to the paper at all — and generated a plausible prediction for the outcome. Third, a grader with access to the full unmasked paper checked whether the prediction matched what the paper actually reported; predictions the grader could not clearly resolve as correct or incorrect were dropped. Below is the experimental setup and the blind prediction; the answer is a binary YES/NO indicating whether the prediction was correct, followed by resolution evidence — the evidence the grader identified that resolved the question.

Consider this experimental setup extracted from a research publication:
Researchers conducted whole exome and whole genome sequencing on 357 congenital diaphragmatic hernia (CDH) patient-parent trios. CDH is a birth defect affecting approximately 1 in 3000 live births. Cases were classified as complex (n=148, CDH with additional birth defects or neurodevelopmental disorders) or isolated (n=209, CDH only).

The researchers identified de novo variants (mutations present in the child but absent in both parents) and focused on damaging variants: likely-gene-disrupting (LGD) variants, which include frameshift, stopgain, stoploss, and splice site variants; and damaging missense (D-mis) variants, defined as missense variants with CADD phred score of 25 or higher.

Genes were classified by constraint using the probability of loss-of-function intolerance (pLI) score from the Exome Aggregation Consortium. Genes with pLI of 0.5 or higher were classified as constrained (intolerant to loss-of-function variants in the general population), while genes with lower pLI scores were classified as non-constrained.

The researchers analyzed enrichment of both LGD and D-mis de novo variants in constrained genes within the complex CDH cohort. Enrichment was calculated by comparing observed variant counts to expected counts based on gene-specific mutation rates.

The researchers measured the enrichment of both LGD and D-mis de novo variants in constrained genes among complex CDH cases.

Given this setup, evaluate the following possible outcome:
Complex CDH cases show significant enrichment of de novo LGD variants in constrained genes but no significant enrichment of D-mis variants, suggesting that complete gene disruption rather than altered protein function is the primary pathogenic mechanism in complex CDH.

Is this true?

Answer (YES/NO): NO